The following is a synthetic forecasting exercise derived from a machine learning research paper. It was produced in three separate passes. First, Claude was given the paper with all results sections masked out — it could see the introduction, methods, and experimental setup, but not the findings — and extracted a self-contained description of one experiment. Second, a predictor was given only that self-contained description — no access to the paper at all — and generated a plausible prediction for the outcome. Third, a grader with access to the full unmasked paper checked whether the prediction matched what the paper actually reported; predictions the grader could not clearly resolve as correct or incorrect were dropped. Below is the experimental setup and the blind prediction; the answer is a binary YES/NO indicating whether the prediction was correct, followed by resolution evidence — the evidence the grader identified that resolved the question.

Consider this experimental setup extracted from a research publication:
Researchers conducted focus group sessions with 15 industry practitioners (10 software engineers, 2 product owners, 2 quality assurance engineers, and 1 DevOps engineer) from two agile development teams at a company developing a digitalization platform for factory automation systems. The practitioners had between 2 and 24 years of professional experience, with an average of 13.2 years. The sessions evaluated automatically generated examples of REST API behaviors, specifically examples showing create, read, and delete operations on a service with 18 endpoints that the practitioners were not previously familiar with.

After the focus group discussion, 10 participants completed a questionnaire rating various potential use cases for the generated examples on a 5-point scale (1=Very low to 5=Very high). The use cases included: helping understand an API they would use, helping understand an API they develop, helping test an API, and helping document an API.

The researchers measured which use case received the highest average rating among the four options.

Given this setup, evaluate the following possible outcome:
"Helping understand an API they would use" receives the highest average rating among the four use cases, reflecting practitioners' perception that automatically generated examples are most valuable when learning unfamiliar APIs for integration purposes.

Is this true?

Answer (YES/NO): NO